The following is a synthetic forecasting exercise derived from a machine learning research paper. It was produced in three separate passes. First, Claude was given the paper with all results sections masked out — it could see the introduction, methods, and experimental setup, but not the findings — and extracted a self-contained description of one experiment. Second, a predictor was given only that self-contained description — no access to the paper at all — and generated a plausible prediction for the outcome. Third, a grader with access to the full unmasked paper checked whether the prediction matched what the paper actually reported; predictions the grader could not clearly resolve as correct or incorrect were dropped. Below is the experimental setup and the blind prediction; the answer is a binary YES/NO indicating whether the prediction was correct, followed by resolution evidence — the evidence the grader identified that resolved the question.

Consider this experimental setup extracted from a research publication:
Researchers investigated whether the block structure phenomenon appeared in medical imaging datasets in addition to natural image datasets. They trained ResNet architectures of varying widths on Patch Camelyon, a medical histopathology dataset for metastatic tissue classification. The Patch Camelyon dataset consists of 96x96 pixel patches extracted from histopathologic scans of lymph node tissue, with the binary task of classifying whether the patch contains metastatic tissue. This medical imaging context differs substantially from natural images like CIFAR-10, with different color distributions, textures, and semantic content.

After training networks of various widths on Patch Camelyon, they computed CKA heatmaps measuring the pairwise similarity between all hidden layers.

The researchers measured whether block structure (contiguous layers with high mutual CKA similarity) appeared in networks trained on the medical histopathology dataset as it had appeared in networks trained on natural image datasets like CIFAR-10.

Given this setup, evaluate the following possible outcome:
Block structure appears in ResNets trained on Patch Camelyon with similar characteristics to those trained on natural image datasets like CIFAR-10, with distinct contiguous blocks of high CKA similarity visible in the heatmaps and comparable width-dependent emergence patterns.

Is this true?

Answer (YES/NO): YES